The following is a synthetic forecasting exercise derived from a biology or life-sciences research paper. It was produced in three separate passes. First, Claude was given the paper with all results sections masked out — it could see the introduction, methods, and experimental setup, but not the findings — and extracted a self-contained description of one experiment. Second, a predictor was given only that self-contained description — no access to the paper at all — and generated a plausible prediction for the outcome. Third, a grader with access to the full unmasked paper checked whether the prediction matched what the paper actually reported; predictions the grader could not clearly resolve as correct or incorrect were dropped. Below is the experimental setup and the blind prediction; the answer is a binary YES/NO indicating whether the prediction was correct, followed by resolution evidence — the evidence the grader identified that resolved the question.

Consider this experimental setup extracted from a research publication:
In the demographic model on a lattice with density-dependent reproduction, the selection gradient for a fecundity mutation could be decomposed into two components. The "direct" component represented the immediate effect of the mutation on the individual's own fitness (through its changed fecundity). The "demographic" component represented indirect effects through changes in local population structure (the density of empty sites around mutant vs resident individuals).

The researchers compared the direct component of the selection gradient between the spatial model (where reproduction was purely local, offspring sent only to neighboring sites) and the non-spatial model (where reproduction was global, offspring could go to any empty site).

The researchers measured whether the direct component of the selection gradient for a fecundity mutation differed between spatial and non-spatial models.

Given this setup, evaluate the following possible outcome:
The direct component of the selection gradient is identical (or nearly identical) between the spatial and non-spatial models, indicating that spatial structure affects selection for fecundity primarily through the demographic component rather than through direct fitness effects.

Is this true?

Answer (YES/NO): YES